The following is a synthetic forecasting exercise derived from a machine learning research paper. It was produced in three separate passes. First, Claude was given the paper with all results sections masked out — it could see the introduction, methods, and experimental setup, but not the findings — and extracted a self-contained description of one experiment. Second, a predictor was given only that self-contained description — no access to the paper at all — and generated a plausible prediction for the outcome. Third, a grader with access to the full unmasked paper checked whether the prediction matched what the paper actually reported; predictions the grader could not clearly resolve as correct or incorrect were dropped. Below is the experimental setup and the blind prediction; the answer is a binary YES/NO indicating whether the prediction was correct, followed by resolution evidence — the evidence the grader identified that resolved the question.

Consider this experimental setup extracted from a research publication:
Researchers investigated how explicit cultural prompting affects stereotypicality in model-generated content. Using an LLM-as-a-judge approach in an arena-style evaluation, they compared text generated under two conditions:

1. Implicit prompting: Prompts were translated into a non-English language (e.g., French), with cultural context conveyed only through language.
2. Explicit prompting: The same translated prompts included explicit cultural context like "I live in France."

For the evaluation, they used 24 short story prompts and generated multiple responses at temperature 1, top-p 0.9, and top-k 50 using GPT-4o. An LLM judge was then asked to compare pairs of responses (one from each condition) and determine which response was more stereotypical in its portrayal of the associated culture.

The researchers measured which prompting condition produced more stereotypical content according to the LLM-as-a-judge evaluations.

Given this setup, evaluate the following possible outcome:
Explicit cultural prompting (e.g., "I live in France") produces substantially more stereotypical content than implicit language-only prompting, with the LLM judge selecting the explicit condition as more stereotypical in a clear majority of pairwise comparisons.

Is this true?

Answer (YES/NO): YES